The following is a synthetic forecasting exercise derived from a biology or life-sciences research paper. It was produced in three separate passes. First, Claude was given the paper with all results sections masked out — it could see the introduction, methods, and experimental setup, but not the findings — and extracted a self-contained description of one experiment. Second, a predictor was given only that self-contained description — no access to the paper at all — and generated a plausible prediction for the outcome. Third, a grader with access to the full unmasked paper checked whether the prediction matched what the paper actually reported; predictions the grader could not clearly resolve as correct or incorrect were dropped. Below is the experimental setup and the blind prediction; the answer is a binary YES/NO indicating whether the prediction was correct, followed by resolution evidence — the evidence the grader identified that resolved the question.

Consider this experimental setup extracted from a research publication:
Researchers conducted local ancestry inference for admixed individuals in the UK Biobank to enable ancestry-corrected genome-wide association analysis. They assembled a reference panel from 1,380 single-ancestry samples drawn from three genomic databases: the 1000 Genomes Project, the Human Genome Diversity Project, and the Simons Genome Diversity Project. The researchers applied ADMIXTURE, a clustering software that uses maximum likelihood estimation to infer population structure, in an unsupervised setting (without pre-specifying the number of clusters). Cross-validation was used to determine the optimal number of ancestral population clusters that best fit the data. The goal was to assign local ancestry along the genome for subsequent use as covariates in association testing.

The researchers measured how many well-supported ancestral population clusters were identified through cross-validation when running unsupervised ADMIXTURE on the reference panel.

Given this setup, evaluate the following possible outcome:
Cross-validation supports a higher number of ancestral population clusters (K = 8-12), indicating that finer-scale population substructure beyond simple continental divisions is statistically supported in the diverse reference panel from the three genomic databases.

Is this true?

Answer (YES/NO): YES